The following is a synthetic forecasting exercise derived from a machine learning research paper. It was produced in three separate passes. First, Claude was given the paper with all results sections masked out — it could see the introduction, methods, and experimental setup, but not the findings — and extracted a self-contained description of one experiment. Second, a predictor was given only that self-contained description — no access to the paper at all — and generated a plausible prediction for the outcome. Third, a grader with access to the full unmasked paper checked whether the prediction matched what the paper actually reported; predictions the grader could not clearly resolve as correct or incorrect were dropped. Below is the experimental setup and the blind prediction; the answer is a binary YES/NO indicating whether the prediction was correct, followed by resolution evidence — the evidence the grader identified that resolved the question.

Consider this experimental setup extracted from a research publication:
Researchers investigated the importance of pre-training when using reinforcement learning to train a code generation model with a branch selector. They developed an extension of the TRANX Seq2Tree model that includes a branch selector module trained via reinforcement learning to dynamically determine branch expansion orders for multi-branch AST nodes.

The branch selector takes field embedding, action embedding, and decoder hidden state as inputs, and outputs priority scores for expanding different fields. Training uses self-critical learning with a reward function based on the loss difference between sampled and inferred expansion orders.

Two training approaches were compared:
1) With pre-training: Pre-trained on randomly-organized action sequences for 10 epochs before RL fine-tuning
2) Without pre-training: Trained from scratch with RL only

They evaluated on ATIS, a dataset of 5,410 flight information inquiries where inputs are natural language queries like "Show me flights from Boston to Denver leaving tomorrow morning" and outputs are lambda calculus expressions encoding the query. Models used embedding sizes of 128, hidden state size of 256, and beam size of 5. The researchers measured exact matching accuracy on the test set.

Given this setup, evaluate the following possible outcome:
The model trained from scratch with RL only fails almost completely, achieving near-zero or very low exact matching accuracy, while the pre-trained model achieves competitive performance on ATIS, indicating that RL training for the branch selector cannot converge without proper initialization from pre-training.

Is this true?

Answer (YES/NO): NO